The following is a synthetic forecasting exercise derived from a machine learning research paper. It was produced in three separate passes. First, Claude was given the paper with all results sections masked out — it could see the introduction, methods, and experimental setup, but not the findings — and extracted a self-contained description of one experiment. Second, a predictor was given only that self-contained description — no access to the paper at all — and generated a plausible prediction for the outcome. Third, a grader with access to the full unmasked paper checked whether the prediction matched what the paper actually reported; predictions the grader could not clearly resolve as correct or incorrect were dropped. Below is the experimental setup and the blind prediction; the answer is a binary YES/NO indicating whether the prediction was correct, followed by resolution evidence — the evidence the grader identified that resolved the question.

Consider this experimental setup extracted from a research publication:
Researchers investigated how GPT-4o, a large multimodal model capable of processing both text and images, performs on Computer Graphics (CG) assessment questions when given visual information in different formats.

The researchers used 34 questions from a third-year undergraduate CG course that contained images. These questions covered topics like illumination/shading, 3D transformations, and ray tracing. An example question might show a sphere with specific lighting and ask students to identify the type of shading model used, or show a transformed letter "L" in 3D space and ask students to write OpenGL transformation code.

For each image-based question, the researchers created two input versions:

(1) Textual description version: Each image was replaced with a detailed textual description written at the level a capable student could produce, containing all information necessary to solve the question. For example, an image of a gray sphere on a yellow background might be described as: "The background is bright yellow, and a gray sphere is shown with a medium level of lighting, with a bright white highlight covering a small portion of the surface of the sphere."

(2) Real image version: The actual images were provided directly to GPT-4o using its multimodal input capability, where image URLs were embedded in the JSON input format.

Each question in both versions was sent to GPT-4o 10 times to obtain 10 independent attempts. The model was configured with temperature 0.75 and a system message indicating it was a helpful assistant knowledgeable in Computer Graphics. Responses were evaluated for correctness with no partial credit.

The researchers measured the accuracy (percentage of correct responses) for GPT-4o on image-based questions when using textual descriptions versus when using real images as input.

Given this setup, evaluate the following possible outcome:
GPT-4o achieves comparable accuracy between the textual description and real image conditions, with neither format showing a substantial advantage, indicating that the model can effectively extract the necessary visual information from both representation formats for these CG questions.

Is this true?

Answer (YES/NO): NO